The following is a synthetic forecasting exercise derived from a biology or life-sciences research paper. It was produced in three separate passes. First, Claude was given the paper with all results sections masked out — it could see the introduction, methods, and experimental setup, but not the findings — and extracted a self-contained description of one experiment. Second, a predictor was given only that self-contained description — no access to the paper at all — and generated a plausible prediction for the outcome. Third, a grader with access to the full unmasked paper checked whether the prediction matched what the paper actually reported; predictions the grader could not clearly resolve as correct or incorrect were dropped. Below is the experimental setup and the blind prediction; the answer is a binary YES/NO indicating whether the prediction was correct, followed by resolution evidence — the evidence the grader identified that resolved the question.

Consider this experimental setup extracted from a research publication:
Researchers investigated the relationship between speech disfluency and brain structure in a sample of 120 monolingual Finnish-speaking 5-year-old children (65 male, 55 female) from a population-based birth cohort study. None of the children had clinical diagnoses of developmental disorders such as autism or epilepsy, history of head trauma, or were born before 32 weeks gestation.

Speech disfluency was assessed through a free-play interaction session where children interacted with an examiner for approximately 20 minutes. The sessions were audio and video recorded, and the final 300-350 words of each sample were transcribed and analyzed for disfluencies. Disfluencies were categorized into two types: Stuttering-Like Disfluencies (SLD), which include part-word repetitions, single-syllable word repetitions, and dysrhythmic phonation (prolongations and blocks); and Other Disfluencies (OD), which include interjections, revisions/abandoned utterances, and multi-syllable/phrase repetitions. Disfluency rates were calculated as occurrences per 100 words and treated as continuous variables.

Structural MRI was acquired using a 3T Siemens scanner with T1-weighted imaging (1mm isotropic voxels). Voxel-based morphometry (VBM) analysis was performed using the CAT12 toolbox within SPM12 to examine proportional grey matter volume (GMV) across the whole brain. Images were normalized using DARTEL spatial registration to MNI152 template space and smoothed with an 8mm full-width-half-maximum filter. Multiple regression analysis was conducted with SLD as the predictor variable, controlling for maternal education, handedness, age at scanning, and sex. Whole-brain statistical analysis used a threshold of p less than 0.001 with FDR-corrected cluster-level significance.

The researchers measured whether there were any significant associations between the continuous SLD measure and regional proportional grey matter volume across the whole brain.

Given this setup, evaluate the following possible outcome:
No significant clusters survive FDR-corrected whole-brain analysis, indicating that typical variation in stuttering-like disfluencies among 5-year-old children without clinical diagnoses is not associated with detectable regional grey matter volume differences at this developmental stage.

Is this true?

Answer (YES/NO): NO